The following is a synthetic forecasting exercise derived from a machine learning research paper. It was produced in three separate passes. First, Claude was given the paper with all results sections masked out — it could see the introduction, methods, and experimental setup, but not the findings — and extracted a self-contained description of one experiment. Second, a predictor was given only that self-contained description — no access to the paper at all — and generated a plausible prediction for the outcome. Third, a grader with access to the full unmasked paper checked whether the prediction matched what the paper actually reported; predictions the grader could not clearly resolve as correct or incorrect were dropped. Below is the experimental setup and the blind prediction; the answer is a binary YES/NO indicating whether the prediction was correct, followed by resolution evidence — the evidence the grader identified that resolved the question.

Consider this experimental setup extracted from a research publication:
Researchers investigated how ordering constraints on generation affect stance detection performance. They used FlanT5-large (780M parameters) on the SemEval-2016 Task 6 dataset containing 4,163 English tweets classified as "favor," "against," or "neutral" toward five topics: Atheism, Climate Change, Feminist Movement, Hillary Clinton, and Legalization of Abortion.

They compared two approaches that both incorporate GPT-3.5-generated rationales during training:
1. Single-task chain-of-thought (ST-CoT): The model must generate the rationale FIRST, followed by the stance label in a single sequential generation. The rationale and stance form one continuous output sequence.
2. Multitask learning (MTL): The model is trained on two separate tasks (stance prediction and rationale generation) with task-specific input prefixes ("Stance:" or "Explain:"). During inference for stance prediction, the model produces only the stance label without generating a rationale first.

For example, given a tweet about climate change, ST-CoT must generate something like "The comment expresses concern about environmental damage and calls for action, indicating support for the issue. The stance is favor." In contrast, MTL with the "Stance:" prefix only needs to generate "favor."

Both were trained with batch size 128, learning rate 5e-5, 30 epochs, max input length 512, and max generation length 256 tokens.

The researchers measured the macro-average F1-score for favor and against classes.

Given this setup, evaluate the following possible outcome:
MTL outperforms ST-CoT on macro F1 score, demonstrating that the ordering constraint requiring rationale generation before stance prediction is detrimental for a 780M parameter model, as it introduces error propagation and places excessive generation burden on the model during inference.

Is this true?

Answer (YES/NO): YES